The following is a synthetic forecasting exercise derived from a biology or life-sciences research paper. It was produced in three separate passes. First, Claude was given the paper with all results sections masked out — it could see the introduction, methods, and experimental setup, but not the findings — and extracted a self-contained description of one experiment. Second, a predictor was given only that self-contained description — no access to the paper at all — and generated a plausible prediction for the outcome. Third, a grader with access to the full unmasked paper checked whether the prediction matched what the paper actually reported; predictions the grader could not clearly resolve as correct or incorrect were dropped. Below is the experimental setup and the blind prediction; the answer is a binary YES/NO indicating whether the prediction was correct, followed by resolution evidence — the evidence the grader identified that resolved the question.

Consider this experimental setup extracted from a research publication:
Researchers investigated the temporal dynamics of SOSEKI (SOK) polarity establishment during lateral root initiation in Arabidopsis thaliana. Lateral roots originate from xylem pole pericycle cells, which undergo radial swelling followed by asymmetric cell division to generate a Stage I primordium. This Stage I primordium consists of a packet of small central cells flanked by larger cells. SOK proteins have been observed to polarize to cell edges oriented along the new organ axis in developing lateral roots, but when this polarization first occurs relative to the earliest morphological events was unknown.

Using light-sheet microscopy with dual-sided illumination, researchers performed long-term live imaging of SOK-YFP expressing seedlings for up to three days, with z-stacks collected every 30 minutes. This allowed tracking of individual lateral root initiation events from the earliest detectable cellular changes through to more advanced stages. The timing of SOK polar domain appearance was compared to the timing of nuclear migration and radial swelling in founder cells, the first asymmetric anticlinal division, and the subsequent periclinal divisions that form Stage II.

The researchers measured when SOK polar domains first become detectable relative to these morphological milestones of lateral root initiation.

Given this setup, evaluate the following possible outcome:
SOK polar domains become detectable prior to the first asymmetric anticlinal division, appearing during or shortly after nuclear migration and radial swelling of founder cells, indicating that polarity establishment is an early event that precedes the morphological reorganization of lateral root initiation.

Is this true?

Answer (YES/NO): YES